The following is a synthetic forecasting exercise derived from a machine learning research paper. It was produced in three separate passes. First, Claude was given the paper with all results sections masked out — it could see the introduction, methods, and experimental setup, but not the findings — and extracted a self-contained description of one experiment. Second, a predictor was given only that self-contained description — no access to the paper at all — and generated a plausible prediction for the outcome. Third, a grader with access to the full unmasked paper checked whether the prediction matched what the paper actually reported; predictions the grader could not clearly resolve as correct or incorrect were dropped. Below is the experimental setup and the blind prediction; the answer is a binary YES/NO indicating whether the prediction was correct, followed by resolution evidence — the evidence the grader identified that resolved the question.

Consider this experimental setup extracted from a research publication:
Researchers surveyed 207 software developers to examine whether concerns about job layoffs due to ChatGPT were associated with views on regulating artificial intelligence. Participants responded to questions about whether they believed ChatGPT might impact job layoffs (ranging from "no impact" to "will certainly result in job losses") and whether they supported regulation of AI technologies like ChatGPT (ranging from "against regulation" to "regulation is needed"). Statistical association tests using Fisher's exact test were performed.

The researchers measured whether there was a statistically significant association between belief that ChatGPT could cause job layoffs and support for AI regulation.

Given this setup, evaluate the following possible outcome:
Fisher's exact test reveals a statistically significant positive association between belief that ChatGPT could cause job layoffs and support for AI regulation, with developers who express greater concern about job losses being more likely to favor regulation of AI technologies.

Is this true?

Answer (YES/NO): YES